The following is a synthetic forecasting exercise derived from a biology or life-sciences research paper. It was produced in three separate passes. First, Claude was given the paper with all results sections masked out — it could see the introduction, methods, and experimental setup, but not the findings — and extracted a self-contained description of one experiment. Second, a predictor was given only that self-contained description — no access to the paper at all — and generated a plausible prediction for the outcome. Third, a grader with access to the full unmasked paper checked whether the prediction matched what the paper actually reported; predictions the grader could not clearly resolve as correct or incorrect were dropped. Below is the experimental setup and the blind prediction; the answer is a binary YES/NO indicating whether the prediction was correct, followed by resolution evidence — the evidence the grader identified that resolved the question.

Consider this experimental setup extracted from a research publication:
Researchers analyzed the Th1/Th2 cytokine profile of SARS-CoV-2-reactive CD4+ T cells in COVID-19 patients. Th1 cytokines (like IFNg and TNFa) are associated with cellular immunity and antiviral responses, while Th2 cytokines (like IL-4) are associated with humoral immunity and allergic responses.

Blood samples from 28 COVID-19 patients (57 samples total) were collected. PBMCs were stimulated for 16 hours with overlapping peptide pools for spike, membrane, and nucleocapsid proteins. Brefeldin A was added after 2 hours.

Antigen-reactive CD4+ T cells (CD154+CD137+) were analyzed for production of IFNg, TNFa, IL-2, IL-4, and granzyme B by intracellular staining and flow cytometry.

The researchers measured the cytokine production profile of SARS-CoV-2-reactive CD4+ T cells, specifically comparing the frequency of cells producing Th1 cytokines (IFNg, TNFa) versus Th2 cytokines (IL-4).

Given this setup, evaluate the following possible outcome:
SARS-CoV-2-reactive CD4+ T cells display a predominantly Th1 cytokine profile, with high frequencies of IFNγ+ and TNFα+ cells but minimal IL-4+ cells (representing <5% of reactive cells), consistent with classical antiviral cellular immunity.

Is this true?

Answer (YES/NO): YES